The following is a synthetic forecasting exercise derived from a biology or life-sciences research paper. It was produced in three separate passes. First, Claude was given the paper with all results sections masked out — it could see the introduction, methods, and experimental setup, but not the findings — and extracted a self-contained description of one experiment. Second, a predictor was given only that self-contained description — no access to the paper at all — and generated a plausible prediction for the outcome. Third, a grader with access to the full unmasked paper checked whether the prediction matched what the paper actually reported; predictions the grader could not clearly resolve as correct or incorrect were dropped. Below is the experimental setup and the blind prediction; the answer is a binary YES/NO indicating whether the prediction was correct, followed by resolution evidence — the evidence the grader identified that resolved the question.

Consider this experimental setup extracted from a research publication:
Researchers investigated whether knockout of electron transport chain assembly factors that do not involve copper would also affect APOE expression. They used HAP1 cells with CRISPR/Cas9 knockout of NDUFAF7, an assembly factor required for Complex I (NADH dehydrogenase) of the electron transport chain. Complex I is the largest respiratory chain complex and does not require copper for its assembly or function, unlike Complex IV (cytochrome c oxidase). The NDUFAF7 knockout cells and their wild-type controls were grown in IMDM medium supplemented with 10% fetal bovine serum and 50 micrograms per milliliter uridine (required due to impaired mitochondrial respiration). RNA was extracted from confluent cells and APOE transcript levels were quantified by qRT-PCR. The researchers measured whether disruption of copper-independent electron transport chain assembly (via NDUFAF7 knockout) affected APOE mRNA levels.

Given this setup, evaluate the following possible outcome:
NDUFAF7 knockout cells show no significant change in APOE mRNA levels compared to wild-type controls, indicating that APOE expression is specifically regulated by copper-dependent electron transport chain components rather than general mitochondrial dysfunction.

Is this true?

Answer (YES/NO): NO